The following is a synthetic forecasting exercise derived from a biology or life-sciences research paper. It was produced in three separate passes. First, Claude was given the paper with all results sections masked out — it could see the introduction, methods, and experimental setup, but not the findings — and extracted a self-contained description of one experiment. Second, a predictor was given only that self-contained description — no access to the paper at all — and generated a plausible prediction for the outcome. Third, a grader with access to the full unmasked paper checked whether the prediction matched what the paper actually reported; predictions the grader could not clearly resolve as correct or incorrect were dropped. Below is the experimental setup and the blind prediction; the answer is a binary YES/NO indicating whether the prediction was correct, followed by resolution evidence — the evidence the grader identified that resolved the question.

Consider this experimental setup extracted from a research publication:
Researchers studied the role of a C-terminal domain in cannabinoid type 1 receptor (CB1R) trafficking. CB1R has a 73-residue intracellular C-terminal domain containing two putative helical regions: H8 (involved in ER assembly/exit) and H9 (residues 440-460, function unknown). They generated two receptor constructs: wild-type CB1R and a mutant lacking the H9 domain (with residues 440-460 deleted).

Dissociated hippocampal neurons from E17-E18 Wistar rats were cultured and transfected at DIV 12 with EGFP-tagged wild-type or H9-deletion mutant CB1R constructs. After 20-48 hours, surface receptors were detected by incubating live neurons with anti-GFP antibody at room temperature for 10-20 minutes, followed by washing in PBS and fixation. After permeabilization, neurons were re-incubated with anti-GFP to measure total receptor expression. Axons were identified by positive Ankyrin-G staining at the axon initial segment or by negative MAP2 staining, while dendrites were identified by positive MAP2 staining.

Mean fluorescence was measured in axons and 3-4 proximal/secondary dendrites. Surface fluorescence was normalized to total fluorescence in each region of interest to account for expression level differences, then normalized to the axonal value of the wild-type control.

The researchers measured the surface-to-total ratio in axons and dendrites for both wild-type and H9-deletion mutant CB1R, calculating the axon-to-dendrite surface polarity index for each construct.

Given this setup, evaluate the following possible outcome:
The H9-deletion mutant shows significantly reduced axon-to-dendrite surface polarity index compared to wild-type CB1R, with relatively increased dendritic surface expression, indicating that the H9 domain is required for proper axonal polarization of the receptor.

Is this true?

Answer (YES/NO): NO